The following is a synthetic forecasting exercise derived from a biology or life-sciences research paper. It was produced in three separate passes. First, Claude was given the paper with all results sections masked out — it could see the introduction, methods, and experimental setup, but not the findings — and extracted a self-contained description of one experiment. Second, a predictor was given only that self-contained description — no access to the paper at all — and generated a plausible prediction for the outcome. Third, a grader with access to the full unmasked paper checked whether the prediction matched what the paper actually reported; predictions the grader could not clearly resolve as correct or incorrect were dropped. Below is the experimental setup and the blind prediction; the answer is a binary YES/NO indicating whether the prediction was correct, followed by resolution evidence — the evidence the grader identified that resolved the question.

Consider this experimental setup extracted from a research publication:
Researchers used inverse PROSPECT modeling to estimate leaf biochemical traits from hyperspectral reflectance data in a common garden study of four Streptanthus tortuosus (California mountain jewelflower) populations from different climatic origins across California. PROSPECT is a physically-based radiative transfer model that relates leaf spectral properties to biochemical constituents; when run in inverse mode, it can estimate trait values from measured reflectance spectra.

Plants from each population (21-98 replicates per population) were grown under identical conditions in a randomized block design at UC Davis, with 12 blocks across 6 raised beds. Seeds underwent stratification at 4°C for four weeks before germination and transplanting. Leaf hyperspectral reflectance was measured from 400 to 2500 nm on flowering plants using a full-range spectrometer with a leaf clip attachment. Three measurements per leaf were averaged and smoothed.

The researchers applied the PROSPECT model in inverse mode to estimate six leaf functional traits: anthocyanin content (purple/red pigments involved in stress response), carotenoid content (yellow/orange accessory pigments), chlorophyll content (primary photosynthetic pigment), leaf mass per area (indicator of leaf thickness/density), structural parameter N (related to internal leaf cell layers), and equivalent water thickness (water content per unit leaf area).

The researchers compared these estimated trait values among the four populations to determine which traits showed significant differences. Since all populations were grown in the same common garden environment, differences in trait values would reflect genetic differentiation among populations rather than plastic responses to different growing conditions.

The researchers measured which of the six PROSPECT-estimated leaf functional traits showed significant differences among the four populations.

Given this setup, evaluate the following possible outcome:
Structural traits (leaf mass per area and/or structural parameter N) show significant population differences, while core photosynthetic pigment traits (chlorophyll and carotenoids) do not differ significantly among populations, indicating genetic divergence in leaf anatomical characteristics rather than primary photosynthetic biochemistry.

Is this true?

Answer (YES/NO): NO